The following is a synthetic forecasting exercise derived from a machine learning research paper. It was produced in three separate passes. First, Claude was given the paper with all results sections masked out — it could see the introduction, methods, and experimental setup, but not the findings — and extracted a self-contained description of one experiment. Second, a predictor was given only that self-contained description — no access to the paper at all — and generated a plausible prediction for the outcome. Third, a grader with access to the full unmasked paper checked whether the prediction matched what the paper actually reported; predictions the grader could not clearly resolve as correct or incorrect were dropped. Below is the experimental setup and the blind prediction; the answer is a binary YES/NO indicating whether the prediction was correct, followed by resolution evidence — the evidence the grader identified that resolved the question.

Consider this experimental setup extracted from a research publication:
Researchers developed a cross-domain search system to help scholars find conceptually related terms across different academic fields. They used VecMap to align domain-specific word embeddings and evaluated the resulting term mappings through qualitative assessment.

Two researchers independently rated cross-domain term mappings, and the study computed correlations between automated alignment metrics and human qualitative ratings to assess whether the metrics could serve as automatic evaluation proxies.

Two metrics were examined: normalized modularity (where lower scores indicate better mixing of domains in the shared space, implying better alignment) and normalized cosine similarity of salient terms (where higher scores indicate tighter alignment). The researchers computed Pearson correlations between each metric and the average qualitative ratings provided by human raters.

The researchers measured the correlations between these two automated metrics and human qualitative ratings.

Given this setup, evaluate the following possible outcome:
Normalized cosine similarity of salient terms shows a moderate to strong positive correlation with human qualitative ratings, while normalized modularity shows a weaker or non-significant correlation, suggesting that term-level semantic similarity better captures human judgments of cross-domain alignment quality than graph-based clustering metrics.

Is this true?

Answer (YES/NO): YES